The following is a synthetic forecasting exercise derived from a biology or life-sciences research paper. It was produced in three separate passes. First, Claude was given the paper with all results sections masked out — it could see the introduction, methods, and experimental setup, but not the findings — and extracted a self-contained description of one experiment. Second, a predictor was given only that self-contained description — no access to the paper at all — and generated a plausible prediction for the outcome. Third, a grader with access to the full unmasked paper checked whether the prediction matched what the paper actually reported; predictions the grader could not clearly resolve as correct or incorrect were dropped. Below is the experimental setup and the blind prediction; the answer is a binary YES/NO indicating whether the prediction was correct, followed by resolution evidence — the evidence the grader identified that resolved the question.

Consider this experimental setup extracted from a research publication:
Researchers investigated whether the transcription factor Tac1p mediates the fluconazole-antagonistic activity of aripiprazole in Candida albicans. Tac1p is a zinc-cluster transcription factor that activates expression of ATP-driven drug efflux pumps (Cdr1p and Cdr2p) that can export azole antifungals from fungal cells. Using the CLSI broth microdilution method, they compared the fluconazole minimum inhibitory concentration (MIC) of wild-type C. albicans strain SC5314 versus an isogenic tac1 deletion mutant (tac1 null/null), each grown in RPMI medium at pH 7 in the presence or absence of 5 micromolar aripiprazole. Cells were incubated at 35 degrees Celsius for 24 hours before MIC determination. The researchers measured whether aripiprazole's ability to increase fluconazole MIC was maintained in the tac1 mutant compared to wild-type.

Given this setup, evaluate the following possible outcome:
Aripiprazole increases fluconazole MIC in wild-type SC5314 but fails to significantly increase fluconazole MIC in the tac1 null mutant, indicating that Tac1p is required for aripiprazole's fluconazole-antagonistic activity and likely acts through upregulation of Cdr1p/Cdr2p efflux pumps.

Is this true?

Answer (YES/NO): YES